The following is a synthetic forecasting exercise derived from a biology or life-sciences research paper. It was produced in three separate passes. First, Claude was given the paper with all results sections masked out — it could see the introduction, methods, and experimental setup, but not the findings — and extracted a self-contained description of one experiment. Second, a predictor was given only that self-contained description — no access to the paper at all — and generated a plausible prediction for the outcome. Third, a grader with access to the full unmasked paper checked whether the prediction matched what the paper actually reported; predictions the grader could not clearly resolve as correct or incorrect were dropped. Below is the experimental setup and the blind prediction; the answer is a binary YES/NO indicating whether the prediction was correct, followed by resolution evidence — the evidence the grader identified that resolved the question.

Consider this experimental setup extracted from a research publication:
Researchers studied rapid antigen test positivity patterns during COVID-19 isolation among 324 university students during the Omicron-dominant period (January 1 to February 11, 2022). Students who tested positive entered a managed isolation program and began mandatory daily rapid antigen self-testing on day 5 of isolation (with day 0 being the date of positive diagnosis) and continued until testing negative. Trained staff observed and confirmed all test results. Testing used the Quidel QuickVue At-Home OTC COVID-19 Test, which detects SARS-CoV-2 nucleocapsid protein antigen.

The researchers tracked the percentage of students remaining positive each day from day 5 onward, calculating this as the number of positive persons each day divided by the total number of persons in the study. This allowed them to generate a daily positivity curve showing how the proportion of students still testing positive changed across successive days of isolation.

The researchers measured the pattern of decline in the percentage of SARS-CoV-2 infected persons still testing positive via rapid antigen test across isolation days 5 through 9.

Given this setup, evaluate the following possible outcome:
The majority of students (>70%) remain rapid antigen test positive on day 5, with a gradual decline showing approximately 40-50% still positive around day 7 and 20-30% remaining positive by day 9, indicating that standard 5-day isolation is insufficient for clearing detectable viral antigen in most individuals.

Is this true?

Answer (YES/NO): NO